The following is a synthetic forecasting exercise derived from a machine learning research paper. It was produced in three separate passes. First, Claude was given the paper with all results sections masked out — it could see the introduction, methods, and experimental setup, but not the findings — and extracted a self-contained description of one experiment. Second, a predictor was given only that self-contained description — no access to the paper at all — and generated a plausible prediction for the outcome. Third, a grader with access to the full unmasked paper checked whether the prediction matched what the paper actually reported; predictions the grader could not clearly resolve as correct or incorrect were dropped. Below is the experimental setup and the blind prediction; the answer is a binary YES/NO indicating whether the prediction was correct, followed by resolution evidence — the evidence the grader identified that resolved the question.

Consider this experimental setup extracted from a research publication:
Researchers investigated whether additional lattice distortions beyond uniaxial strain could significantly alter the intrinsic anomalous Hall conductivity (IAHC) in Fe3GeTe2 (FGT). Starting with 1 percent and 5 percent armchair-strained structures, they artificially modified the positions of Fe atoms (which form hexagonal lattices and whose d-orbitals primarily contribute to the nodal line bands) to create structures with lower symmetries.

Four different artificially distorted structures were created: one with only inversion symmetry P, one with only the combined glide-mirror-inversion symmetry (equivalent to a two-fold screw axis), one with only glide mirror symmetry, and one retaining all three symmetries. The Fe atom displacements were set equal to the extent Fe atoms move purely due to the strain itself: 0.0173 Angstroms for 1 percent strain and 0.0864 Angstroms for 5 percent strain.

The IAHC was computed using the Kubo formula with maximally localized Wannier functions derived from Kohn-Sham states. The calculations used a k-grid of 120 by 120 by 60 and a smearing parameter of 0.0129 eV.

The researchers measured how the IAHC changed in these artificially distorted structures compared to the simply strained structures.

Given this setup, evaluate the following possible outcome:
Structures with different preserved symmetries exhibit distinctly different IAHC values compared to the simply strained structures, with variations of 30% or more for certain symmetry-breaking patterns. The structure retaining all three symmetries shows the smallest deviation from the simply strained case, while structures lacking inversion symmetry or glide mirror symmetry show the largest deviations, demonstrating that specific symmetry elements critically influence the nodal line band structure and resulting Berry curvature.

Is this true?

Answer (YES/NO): NO